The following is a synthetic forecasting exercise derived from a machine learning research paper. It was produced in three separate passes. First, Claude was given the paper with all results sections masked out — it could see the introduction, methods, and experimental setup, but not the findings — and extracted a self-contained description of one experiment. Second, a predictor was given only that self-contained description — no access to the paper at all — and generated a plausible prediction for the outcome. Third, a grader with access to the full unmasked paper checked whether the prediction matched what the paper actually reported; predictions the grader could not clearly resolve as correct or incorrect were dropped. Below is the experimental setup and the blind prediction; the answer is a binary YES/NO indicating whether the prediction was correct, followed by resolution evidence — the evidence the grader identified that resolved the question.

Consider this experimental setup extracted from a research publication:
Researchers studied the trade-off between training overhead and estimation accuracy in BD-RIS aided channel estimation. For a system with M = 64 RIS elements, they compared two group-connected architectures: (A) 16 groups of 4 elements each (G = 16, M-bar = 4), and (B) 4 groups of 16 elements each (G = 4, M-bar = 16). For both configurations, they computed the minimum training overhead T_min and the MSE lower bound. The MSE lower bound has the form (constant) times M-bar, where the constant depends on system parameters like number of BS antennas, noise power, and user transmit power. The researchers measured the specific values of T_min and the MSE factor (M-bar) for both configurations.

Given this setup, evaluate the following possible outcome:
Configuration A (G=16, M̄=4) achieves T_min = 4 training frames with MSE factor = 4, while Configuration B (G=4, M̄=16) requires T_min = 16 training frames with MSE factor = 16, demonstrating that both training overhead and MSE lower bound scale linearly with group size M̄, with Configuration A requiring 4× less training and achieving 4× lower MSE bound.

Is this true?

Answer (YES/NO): NO